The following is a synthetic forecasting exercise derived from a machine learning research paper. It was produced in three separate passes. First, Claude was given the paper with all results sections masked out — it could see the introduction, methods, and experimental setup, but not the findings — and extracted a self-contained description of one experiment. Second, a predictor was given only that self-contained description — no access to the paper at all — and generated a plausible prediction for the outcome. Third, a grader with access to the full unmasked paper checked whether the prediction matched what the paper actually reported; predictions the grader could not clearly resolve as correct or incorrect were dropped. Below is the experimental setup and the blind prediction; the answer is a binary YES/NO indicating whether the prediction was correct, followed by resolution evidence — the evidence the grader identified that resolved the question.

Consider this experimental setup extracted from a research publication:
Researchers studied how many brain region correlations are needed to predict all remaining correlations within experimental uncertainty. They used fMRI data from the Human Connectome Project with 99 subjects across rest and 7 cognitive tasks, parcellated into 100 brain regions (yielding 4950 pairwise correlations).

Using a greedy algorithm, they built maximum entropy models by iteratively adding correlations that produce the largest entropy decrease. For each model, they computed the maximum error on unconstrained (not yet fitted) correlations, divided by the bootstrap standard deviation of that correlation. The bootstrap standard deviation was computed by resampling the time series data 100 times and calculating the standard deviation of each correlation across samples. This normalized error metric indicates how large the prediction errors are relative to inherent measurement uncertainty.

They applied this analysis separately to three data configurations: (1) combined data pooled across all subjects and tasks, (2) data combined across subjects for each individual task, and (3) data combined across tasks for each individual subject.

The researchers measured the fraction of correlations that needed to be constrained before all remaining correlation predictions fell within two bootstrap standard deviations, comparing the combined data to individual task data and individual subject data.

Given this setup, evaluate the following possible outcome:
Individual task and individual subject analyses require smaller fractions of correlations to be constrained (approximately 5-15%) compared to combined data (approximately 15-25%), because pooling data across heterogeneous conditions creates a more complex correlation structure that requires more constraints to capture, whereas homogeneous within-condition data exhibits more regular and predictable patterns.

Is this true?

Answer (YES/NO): NO